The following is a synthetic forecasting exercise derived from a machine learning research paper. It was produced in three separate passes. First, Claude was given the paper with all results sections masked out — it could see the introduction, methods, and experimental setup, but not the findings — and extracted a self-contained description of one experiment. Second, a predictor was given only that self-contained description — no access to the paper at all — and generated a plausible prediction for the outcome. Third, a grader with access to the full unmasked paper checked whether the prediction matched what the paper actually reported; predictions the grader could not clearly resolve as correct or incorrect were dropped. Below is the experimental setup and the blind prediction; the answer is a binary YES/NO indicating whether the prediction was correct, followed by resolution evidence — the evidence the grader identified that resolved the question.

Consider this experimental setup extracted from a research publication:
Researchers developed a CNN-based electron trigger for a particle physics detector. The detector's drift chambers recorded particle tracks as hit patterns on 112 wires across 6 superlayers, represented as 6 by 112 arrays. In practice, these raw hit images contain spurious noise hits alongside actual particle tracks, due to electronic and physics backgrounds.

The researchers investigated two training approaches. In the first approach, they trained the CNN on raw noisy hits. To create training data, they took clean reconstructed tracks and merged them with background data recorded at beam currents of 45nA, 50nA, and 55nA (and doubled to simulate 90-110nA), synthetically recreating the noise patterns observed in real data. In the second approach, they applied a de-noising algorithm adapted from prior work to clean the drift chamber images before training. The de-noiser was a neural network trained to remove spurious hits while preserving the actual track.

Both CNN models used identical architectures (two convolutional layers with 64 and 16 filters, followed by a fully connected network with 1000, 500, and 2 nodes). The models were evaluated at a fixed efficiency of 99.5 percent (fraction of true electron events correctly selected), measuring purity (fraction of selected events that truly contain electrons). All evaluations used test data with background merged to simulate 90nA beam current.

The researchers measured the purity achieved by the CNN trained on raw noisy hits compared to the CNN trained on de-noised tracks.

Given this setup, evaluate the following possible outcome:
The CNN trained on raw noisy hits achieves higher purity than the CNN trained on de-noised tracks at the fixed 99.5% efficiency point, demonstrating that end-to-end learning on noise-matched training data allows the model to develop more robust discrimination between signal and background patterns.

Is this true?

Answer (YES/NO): NO